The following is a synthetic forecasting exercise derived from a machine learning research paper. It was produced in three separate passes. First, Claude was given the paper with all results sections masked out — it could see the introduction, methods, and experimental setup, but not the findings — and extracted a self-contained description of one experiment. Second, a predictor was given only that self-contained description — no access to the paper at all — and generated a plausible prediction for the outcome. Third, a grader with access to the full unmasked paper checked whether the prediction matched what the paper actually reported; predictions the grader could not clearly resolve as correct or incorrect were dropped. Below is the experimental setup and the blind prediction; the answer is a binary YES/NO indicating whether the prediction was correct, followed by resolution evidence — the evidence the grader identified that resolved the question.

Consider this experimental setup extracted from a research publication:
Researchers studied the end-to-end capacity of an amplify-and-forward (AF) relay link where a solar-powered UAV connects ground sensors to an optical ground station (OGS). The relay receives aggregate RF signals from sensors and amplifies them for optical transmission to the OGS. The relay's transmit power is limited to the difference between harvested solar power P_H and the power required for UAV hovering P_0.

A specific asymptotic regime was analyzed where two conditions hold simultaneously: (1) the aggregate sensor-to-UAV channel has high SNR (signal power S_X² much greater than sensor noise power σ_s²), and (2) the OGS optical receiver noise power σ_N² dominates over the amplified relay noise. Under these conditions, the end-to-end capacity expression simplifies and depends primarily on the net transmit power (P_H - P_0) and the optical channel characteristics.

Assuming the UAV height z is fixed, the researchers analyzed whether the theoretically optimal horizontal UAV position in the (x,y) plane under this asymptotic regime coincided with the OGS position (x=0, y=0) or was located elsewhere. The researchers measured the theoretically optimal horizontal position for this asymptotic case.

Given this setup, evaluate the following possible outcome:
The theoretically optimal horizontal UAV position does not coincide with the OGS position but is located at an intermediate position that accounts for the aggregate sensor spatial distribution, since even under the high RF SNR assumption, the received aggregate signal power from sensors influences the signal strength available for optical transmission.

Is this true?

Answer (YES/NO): NO